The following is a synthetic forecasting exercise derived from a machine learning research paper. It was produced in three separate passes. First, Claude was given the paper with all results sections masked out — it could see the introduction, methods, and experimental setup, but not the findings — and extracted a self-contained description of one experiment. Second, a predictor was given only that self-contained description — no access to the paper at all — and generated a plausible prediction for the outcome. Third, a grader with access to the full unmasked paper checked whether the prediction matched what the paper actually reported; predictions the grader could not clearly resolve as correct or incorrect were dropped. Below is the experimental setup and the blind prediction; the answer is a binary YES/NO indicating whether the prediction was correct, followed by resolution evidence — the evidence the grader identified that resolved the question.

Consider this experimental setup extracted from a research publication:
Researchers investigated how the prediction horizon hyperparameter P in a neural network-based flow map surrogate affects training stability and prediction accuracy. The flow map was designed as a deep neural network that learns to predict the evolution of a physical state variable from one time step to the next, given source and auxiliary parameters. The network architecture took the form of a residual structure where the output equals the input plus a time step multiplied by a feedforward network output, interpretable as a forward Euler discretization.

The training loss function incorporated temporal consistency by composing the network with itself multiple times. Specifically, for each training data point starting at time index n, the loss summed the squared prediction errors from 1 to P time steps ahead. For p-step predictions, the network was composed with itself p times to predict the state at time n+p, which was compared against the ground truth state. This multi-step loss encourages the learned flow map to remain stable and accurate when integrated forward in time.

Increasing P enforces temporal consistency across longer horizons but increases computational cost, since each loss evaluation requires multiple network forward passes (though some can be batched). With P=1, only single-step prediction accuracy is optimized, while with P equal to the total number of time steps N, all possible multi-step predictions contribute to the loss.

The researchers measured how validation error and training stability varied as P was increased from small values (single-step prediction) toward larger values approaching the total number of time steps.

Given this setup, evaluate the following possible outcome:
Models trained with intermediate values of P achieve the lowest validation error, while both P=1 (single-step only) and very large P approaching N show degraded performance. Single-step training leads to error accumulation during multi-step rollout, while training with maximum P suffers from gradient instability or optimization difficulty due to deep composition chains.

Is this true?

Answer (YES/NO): NO